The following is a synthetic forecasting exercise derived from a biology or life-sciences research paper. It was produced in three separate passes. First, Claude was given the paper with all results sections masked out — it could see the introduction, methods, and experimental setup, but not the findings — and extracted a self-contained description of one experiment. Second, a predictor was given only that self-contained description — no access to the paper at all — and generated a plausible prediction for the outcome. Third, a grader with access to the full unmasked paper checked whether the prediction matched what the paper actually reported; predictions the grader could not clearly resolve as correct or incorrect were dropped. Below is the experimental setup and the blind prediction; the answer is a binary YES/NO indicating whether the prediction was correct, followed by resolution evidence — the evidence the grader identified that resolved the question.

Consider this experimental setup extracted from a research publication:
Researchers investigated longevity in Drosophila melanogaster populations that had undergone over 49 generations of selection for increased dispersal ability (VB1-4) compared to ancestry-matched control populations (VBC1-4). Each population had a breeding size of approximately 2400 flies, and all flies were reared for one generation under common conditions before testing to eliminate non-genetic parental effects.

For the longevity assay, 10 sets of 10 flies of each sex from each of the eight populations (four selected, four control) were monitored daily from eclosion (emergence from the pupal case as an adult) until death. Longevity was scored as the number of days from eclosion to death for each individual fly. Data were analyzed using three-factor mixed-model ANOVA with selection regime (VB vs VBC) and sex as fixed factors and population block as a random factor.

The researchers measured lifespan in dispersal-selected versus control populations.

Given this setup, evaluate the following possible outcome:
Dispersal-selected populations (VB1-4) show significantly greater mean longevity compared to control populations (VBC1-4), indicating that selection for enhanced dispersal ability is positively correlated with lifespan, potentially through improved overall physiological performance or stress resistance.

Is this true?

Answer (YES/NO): NO